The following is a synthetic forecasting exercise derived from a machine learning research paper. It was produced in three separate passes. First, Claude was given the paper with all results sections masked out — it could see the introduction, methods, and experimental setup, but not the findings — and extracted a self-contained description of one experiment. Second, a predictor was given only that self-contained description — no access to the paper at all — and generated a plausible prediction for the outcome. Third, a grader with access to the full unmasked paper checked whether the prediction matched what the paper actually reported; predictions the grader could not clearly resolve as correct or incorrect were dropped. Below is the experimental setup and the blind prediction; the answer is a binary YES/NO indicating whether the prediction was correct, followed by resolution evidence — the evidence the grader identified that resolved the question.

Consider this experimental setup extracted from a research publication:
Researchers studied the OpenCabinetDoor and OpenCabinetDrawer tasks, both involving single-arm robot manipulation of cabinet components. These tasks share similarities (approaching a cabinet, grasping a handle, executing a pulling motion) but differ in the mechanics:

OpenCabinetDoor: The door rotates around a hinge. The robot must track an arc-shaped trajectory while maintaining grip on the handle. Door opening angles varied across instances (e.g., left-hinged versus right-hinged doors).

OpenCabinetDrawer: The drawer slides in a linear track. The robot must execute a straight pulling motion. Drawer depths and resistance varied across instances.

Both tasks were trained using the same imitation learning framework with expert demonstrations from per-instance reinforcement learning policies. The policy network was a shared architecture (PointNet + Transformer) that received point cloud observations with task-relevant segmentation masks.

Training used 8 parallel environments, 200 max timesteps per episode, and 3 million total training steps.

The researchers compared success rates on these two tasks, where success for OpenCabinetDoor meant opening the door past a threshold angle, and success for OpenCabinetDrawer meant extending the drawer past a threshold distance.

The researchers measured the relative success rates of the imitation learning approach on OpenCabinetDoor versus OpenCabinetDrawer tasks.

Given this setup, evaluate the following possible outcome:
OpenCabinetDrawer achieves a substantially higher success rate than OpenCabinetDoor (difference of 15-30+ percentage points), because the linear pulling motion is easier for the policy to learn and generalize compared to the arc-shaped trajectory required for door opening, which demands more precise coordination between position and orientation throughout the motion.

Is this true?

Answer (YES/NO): YES